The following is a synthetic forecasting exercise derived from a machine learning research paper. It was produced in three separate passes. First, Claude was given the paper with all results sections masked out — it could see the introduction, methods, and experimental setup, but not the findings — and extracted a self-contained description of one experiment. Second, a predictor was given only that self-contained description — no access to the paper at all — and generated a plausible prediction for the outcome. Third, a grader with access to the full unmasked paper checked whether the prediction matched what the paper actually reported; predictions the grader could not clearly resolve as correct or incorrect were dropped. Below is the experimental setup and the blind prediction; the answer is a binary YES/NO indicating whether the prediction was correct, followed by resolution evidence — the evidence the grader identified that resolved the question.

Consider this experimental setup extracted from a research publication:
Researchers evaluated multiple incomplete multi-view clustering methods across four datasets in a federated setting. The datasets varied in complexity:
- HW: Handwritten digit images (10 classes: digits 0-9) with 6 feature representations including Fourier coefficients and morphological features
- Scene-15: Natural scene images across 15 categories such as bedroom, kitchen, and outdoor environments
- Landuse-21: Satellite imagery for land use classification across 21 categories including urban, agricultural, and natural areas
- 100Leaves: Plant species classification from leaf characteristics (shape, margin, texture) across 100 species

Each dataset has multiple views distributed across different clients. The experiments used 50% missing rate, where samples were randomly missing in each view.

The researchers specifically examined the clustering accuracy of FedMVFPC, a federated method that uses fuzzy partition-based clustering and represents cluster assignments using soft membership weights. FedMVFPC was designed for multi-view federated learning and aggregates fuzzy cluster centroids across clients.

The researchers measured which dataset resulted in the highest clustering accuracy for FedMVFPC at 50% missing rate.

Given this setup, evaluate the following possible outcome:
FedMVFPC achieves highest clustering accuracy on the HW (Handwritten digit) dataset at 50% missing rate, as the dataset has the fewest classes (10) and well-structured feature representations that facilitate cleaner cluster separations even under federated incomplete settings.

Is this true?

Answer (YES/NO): YES